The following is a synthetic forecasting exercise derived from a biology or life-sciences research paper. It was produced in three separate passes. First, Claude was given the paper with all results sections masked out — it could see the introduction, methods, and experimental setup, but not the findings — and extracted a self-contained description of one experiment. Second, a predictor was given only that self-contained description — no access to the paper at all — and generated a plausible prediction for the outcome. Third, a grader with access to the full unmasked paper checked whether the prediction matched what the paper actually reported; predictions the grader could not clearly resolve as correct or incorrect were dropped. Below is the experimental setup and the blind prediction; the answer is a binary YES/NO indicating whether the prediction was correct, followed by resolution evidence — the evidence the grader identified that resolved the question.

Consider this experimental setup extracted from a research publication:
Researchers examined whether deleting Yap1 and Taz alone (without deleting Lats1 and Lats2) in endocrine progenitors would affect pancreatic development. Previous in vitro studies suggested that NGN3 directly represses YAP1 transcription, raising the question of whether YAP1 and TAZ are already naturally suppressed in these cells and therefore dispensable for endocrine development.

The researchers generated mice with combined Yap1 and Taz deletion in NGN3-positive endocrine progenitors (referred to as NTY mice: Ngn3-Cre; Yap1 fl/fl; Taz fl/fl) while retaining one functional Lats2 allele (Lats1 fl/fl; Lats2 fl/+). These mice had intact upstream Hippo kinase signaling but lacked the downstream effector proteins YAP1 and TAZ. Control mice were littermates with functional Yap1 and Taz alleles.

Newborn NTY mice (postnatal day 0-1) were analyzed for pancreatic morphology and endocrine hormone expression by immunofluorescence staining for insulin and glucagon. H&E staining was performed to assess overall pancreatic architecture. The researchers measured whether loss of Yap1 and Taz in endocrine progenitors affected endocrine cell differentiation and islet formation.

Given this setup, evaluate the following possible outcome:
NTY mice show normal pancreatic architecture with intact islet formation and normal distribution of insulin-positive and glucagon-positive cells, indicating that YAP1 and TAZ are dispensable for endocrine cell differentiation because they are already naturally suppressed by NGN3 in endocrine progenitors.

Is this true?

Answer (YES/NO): YES